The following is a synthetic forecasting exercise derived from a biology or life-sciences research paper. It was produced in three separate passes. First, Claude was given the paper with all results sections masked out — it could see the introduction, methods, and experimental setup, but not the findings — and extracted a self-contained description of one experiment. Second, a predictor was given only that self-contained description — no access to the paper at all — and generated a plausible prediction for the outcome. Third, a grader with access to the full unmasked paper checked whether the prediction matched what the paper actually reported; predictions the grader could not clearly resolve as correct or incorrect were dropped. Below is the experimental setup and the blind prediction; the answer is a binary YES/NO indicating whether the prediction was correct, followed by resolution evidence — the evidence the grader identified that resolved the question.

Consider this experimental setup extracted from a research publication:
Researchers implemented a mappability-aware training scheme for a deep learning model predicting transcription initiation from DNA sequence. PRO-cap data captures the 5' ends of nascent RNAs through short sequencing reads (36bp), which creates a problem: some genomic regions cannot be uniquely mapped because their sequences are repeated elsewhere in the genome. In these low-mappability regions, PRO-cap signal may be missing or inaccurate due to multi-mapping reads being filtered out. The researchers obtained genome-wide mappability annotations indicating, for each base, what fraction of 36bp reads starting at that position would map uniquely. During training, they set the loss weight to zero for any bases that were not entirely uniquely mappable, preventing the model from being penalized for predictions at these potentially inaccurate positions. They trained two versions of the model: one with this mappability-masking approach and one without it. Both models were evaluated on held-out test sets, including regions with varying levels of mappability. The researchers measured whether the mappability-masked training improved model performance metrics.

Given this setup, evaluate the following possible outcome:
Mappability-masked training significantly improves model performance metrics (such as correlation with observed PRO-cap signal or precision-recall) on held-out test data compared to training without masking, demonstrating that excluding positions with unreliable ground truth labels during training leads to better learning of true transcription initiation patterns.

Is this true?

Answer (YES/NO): NO